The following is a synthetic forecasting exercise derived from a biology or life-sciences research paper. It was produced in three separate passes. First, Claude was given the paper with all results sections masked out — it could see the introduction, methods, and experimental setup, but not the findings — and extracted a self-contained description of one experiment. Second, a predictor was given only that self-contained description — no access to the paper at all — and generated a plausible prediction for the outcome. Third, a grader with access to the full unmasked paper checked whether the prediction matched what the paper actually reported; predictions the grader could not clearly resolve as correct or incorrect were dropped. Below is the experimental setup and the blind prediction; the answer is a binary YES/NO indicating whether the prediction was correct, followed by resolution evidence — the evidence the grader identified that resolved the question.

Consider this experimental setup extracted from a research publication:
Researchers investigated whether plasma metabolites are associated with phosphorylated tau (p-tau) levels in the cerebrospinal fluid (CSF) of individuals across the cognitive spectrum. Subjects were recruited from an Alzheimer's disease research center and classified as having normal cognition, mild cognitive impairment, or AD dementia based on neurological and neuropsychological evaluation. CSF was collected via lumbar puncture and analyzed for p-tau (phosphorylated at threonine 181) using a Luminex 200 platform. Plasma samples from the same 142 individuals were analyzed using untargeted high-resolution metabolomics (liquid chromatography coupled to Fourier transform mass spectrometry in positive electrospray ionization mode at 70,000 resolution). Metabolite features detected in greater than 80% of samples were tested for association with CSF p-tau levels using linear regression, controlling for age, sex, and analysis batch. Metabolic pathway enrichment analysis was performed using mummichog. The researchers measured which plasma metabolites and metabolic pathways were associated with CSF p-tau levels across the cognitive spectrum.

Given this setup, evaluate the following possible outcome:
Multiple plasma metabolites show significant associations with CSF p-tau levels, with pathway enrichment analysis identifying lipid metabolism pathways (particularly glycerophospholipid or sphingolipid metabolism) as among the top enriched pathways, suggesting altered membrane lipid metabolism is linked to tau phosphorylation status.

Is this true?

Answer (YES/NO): NO